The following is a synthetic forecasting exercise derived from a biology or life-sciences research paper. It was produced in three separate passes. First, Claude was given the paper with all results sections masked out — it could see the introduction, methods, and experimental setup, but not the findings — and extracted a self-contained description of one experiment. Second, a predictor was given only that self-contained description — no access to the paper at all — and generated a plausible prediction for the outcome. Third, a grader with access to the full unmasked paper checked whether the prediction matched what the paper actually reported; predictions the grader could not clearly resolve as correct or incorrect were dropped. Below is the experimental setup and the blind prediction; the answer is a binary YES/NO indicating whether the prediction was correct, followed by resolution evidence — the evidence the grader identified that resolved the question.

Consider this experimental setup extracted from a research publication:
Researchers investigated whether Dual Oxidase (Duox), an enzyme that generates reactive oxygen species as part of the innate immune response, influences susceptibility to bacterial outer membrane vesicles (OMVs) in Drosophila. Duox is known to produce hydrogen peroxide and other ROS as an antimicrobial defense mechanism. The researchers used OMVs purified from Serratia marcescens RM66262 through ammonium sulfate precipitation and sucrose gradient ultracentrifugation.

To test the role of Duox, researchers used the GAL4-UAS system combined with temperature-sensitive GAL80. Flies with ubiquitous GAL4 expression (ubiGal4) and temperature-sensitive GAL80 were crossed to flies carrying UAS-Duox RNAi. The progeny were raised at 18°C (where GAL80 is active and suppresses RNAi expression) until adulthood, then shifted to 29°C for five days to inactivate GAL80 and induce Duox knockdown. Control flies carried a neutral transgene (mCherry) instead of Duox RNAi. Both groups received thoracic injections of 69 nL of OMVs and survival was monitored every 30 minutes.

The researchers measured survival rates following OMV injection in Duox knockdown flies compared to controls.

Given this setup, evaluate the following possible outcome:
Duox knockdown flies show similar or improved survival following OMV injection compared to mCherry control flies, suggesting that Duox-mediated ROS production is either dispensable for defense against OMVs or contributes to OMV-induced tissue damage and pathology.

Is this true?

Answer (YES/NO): NO